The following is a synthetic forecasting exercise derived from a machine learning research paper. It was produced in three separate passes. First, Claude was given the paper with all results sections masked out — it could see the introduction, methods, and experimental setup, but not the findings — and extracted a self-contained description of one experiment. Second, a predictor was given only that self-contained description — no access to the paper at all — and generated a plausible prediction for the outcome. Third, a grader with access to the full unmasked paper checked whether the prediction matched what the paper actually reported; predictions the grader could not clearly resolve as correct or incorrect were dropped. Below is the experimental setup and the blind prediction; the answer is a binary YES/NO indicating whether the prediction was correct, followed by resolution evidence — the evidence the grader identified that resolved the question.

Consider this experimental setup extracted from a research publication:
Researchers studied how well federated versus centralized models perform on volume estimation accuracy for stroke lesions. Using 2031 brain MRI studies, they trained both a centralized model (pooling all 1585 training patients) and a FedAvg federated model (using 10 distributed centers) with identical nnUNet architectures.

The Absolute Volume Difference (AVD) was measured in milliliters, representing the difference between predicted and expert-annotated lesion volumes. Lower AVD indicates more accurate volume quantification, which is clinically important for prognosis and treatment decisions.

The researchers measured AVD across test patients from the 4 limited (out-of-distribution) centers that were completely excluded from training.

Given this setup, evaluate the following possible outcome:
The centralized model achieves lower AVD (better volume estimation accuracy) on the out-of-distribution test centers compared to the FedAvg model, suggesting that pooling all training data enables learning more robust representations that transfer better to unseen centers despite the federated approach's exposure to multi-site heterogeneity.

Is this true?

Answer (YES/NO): YES